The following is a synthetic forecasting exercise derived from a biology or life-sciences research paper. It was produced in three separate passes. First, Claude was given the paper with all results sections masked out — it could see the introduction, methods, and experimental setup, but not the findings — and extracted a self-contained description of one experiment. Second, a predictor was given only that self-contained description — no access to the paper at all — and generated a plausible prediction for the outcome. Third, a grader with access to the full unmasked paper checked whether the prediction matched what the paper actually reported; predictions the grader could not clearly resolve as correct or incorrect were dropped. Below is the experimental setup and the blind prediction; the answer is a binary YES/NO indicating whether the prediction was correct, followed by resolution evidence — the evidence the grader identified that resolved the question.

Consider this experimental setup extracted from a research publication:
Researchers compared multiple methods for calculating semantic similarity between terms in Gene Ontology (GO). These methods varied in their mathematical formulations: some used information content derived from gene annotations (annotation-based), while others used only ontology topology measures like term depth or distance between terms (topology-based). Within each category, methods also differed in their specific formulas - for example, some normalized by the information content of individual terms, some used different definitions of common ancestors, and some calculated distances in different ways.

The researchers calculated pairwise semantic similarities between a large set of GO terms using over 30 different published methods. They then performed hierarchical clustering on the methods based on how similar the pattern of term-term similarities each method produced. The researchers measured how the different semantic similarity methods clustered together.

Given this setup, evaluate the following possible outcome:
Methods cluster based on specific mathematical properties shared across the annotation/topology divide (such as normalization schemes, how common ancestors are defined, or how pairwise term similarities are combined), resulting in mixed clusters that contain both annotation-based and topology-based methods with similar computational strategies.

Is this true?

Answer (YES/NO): NO